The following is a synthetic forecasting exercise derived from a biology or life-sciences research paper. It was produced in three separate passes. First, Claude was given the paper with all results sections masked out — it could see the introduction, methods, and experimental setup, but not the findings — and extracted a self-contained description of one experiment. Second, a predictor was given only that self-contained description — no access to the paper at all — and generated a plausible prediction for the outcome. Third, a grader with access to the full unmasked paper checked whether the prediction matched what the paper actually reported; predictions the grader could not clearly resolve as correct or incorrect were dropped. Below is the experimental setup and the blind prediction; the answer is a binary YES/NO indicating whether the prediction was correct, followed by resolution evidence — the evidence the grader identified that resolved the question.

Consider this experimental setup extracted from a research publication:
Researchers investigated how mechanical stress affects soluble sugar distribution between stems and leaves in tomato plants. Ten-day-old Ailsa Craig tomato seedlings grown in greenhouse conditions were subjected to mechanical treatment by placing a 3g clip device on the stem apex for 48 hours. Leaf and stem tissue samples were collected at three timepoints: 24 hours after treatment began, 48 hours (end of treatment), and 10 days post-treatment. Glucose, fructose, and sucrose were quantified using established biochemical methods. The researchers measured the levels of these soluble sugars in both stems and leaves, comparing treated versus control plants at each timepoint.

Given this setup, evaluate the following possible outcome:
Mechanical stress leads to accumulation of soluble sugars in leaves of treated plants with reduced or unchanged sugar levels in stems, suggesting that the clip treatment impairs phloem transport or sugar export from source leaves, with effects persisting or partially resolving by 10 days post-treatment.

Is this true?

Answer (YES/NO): NO